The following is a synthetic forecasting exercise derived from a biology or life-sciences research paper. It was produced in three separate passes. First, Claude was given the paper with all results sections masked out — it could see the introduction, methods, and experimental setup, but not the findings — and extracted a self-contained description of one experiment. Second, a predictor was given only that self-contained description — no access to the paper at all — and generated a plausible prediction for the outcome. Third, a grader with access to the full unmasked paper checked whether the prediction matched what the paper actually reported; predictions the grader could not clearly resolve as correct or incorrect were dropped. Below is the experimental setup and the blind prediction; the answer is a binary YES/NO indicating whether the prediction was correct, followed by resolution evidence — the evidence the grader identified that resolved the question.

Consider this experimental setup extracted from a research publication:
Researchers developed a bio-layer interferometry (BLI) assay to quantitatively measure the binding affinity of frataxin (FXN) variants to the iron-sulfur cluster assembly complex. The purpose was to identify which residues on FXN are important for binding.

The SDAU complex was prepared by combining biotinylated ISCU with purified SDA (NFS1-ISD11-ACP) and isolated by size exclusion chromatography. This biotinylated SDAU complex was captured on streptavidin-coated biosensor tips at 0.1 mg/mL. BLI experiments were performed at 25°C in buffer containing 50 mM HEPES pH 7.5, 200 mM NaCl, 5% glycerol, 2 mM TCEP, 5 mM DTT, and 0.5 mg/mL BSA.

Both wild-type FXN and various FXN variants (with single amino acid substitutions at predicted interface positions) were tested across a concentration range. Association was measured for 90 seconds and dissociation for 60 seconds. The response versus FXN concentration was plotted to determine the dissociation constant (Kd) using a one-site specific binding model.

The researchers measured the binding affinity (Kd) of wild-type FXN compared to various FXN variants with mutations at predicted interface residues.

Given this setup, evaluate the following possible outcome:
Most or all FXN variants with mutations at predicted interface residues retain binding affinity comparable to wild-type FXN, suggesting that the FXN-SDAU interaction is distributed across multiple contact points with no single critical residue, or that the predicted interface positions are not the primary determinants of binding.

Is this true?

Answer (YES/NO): NO